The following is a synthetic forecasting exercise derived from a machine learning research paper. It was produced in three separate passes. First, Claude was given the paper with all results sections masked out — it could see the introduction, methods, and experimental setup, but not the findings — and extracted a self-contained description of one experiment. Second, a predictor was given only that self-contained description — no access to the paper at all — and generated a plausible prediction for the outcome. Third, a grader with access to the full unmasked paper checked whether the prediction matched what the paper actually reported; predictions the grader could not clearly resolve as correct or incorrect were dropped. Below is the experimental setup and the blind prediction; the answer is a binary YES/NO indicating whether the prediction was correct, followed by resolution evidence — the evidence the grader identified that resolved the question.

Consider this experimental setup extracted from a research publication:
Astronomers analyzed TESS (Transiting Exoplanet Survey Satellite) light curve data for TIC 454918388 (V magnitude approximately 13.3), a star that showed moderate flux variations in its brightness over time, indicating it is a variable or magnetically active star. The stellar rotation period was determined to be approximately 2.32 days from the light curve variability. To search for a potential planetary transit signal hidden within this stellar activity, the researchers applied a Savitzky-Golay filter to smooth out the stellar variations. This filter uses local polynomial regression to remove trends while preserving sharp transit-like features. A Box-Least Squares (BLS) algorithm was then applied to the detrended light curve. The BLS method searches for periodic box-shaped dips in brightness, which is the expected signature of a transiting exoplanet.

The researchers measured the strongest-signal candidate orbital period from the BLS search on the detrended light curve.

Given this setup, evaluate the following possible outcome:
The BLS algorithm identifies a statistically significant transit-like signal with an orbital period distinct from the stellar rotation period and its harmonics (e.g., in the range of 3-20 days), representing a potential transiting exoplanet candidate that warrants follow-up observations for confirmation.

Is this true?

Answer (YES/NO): NO